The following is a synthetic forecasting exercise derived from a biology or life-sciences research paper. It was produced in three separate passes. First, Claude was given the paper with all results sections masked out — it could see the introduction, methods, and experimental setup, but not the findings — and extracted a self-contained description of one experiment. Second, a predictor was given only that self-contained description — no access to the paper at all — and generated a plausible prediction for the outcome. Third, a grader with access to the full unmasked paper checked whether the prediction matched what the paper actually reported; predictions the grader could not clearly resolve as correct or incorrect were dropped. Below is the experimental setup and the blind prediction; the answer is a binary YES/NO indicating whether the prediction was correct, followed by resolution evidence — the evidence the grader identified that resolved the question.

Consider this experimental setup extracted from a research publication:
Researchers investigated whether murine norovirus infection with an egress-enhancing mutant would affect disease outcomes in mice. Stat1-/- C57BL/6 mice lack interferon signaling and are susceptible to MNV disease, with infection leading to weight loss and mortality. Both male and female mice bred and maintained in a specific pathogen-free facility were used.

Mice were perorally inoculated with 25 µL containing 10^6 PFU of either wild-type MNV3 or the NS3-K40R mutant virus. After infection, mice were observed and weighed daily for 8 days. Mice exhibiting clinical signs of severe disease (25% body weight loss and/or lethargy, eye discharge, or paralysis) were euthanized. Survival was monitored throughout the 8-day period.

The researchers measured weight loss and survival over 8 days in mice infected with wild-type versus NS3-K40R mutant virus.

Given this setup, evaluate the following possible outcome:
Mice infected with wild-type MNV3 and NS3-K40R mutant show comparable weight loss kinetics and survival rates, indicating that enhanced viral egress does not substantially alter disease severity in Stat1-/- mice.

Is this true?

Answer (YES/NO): YES